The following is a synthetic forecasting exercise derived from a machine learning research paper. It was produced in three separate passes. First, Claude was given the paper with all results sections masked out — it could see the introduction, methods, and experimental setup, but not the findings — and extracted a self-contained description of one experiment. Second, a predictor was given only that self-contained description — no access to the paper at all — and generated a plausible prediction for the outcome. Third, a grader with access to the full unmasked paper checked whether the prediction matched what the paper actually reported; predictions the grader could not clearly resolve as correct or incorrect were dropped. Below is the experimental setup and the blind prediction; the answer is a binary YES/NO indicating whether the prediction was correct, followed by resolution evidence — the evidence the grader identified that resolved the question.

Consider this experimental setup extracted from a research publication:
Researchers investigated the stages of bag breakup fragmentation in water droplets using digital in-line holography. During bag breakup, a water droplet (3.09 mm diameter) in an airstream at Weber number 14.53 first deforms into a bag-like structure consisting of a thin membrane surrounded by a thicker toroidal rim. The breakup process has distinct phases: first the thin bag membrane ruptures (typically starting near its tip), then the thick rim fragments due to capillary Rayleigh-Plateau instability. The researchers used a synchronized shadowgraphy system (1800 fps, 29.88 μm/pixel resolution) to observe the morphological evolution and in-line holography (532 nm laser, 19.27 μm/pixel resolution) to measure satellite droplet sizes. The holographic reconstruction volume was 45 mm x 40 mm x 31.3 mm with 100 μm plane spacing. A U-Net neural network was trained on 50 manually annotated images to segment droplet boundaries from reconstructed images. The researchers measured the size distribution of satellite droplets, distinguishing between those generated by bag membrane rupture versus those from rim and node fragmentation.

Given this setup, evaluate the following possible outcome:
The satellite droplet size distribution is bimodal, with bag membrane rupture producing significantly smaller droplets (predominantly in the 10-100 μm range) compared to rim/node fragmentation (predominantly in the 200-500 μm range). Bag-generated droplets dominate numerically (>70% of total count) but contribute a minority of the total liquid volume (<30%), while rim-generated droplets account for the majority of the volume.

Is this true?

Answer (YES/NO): NO